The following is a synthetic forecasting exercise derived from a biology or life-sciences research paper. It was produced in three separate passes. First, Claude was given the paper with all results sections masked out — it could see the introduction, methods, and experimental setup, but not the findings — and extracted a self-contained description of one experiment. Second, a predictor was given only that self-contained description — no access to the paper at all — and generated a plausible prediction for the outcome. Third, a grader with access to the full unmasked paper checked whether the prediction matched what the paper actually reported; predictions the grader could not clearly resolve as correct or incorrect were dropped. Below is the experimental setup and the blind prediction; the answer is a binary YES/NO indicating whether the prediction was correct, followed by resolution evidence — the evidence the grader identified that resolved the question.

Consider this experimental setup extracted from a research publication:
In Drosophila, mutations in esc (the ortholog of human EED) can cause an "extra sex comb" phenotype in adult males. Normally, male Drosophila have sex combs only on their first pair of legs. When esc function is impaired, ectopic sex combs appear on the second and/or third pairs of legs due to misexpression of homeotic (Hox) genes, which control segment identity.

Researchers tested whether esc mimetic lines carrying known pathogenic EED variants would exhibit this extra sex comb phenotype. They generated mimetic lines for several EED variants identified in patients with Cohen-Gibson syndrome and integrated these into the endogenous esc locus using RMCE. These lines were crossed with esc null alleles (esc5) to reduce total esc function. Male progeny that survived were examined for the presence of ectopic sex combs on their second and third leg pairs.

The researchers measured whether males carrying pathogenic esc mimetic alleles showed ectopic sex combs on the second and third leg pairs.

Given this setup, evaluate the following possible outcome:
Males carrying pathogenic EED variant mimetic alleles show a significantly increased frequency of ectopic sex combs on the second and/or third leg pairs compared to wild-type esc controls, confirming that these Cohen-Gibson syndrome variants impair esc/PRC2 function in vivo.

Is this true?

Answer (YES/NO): YES